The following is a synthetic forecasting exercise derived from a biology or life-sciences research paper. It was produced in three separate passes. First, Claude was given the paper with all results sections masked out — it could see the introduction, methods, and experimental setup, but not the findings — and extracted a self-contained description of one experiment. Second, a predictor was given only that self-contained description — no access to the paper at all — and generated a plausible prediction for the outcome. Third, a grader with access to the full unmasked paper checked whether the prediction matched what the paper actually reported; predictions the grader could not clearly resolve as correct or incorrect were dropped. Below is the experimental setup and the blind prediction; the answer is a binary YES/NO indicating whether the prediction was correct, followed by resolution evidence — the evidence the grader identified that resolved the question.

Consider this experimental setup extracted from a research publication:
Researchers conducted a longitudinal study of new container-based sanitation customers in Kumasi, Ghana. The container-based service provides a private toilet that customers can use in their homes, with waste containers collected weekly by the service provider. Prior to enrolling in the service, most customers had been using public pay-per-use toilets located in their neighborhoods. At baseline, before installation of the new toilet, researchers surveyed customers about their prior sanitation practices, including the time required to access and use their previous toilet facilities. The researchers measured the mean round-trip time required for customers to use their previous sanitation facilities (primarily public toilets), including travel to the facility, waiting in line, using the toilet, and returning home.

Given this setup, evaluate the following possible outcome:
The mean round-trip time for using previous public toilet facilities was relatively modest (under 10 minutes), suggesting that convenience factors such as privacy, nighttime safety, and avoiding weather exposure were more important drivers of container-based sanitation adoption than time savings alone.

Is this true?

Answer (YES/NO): NO